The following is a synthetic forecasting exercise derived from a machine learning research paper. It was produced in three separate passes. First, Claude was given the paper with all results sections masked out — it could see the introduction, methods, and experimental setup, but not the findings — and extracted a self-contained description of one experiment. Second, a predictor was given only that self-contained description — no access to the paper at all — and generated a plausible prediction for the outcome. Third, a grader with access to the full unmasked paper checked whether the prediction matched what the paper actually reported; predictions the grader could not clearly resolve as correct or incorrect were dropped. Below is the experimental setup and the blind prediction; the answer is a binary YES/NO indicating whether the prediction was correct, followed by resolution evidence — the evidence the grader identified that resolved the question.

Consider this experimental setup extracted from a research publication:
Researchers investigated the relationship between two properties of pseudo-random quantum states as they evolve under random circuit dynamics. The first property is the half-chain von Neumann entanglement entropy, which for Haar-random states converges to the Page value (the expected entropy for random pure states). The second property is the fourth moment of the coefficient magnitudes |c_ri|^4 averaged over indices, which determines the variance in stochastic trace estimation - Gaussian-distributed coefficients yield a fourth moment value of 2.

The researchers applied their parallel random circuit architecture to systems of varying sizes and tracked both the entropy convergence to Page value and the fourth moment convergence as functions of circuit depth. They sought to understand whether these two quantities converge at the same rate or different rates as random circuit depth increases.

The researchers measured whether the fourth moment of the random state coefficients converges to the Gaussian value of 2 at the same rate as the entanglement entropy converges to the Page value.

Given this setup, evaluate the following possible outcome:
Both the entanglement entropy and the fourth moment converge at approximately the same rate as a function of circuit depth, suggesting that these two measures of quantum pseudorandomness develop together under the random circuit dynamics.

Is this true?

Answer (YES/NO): YES